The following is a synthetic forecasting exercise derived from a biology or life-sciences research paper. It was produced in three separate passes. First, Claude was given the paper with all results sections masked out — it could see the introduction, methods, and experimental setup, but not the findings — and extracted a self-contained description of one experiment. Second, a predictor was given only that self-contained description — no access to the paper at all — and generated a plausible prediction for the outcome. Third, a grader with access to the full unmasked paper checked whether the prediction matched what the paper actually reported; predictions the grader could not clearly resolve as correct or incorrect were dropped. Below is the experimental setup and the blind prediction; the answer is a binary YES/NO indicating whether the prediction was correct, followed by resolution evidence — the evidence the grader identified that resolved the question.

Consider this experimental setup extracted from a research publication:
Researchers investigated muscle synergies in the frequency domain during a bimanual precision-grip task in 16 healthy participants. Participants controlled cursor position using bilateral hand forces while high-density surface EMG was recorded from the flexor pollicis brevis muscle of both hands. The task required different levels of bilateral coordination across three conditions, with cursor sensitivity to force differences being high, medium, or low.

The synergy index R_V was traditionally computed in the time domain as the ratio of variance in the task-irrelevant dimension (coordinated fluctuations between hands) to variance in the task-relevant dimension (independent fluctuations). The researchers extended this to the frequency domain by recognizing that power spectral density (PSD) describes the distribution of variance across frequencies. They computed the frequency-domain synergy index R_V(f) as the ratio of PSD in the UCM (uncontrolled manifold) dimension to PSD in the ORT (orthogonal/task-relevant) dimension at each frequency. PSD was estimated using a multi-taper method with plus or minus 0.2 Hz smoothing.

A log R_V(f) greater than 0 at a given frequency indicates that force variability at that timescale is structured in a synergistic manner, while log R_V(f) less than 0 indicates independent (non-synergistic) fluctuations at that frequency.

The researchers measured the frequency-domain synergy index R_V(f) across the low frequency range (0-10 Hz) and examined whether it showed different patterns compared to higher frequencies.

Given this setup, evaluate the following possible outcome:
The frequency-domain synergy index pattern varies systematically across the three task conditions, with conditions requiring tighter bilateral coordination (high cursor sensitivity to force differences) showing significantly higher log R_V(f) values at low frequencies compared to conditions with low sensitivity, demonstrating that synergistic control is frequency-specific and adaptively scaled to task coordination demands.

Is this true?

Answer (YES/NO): NO